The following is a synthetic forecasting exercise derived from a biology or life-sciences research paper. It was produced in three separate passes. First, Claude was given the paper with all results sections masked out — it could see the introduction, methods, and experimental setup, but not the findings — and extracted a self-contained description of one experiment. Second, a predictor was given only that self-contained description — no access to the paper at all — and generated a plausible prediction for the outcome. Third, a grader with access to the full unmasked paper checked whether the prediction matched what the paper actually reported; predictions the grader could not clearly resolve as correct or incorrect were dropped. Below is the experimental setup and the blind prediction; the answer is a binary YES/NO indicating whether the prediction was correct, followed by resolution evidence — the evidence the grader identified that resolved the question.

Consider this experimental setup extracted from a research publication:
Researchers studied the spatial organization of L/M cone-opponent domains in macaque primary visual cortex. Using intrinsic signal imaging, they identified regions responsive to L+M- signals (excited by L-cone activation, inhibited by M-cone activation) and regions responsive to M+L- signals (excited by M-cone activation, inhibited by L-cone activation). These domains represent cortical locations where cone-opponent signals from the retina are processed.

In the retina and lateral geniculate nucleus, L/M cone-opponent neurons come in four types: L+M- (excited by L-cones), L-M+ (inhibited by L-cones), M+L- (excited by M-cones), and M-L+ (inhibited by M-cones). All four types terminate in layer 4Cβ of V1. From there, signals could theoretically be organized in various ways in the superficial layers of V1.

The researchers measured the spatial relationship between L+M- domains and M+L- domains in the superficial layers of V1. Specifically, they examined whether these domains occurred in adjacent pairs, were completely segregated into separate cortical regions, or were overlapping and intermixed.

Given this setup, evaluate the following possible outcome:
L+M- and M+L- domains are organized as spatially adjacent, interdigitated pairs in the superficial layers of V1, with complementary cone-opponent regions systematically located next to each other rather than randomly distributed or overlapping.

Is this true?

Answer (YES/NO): YES